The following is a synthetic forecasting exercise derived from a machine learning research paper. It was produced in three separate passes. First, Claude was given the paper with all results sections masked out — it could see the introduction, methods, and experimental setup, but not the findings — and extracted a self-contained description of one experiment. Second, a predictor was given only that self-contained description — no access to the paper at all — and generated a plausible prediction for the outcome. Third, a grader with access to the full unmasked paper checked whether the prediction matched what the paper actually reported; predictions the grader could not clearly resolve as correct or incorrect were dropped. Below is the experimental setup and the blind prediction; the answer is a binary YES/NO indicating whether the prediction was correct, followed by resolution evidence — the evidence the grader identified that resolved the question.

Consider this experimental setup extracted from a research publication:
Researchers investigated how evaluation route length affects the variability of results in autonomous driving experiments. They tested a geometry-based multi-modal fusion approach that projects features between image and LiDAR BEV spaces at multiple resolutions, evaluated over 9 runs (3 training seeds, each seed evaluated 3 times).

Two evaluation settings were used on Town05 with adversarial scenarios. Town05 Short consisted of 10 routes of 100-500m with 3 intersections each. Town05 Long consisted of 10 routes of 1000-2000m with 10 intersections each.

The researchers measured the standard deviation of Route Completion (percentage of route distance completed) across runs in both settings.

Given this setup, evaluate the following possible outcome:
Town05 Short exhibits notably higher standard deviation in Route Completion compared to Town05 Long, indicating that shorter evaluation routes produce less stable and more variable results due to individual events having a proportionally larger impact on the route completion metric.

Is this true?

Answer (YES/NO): NO